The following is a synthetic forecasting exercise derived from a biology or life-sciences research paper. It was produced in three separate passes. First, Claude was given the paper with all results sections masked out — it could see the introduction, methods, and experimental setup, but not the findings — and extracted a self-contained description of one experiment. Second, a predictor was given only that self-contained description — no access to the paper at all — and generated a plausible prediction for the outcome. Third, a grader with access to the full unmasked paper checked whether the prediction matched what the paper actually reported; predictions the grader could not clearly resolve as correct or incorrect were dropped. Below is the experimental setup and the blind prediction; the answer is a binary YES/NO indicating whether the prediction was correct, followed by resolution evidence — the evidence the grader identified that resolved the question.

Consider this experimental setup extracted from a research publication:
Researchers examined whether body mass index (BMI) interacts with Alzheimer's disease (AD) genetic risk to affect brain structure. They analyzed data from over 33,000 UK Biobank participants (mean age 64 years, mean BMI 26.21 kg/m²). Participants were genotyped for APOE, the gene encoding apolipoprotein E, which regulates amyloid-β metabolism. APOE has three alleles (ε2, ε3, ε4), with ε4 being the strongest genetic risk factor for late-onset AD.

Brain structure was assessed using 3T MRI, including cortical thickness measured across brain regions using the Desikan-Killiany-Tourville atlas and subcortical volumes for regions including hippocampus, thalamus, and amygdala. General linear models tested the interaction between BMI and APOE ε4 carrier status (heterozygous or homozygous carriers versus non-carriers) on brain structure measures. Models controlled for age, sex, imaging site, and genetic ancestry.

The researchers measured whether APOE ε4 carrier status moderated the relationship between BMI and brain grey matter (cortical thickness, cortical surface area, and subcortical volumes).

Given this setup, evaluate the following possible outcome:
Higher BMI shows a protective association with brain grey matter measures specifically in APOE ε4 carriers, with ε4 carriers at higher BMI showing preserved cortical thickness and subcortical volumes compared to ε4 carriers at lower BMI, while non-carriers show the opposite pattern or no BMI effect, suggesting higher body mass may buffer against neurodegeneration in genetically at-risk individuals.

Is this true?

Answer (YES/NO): NO